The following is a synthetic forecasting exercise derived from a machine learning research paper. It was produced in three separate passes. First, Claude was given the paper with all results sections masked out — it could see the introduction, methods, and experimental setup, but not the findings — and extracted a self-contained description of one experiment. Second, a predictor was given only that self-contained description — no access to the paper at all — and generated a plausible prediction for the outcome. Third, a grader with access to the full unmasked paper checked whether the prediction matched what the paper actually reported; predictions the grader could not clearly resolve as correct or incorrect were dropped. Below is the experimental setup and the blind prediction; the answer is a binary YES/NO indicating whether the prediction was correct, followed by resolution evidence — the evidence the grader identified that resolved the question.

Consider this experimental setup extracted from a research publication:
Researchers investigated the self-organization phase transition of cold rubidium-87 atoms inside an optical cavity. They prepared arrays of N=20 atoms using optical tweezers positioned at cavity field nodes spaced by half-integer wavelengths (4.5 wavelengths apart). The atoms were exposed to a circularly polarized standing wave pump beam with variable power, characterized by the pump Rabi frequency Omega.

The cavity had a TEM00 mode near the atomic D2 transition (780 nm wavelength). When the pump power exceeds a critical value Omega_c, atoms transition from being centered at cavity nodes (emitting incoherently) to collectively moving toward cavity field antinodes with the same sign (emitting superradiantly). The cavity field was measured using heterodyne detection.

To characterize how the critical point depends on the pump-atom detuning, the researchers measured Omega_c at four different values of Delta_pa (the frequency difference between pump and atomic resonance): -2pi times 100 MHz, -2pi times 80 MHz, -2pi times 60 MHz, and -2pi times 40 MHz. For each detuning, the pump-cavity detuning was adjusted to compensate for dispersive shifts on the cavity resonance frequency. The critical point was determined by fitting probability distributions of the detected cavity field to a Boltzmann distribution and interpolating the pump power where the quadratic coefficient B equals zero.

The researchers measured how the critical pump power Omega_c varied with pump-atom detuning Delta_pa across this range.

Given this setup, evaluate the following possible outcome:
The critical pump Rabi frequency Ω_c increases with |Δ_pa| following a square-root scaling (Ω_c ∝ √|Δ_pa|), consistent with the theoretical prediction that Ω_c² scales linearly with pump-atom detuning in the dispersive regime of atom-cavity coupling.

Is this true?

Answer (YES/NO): NO